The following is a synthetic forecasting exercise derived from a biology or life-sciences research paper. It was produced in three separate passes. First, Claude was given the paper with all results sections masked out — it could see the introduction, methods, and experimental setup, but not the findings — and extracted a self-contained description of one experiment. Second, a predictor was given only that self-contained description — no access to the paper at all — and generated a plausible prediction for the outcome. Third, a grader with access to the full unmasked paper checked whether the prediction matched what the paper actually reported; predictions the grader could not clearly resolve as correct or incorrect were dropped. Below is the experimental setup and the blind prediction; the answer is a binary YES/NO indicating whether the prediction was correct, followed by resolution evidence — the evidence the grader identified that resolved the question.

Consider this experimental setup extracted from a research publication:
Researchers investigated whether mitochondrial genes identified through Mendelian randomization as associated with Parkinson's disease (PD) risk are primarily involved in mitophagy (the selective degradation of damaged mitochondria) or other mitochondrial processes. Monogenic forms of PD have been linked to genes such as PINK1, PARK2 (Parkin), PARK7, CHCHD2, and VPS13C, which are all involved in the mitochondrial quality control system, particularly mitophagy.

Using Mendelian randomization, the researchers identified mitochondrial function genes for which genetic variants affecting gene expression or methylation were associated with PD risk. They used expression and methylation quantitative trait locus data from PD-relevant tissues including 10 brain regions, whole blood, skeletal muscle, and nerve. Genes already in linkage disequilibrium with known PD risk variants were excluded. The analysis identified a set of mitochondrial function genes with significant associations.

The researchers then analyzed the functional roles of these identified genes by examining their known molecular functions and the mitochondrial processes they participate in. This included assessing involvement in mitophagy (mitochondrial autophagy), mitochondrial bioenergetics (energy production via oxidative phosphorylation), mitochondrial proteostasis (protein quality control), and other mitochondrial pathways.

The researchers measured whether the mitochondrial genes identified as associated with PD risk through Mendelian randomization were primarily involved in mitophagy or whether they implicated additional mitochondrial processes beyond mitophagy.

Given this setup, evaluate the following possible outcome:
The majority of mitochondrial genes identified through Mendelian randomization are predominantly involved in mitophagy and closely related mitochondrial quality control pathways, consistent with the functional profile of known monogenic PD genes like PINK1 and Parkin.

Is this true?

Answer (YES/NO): NO